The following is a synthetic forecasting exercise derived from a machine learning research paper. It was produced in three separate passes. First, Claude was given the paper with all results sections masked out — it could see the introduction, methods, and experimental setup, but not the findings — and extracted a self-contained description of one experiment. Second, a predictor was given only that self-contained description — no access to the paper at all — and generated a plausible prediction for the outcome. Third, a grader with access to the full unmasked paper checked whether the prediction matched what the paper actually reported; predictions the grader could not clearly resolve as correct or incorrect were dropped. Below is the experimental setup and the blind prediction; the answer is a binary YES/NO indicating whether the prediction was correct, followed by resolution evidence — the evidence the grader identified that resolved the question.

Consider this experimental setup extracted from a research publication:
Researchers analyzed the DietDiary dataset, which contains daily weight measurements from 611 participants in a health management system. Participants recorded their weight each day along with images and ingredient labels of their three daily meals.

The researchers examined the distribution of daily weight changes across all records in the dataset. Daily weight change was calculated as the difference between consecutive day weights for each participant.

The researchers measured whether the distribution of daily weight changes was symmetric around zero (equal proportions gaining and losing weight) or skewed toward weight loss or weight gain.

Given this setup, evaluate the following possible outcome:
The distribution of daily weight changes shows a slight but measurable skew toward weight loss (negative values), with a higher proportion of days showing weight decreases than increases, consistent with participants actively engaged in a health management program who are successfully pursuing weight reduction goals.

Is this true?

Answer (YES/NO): YES